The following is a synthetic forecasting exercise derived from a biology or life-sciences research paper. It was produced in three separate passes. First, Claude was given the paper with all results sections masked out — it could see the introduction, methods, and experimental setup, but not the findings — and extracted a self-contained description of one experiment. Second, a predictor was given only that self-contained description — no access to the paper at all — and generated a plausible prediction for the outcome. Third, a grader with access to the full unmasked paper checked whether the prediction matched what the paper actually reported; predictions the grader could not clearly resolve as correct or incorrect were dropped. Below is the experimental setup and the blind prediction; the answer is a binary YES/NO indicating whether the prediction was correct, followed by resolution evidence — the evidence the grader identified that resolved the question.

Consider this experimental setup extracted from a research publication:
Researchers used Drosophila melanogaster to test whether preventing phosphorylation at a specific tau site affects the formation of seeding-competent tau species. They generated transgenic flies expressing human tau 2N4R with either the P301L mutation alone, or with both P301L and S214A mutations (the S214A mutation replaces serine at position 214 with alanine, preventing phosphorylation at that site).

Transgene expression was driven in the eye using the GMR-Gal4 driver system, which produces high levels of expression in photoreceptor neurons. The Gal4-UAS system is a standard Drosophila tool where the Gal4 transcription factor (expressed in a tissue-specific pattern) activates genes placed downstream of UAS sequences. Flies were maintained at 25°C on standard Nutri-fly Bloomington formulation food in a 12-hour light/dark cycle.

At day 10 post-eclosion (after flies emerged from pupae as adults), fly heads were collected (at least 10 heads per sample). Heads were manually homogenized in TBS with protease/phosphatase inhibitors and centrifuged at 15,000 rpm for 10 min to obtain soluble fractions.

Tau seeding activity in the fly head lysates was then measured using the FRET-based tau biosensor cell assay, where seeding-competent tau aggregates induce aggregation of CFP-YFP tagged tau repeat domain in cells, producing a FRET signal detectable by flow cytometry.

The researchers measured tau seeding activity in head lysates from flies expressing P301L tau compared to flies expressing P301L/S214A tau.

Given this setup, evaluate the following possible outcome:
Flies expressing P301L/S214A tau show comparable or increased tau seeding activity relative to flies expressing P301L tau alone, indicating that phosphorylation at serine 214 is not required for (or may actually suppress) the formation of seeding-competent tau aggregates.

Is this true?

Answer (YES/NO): NO